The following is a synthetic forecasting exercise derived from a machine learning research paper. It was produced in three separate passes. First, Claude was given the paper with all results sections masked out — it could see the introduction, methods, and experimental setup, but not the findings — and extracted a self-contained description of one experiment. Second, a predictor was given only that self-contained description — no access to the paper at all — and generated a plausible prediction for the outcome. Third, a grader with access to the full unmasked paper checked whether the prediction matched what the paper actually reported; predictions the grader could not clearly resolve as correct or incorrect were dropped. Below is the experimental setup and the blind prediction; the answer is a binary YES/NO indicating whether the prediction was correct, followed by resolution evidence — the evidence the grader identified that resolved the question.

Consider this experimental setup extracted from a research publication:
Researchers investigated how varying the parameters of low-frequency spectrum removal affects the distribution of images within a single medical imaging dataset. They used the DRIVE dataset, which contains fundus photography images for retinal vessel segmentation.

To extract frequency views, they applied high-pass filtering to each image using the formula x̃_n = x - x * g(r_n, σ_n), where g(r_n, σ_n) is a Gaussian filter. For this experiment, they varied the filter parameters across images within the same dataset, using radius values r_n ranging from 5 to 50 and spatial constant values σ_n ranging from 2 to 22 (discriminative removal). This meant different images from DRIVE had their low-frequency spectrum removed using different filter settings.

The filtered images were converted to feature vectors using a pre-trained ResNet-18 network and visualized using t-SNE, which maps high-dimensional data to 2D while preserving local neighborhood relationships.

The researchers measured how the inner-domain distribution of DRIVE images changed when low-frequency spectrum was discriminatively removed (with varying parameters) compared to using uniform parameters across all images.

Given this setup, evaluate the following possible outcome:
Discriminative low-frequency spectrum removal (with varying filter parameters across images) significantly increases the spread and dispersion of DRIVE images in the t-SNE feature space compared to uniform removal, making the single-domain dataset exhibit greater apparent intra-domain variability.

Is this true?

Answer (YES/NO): YES